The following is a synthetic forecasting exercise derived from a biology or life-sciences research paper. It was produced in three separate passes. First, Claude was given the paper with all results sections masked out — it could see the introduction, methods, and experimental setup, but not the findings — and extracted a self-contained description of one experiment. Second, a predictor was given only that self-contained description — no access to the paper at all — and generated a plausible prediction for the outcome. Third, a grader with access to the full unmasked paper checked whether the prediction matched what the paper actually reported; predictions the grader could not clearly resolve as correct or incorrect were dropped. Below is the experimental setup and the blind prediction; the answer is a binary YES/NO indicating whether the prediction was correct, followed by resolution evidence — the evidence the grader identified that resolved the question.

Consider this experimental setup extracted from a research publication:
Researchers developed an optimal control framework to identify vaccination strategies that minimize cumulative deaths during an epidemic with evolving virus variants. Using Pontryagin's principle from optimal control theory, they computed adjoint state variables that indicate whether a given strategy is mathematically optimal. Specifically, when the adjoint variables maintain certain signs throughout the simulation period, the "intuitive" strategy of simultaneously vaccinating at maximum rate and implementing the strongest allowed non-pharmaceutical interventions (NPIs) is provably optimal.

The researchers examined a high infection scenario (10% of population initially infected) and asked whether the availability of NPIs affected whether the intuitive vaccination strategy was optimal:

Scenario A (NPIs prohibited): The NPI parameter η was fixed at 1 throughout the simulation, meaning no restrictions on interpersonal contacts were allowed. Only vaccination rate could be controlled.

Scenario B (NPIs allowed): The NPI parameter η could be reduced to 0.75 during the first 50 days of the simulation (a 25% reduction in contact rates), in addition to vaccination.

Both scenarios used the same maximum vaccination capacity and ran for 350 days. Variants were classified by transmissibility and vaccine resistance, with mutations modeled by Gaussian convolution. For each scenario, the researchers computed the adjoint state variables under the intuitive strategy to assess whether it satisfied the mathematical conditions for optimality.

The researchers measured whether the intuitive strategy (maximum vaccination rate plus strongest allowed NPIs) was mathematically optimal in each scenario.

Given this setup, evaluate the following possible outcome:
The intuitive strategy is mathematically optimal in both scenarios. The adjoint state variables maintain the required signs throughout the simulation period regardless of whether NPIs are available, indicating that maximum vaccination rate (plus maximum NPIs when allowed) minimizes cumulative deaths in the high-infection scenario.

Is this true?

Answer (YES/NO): NO